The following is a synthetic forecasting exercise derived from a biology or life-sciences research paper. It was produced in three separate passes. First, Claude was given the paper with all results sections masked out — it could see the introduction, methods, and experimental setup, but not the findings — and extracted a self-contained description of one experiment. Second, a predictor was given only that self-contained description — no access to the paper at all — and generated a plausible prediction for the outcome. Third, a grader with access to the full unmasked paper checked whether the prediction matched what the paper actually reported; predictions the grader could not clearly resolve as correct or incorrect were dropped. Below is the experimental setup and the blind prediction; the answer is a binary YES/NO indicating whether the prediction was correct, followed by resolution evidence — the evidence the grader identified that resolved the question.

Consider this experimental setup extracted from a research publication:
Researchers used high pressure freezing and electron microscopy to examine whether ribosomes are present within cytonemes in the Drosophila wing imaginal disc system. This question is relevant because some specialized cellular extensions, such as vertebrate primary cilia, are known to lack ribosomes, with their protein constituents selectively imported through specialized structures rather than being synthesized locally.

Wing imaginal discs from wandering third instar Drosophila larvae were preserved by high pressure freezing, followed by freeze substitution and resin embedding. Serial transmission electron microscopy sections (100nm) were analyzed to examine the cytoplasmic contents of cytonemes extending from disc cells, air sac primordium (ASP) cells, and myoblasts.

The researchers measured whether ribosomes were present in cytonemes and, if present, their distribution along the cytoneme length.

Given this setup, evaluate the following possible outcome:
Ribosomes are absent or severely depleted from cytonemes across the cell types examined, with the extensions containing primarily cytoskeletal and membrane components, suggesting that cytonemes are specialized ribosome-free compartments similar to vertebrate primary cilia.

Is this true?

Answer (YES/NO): NO